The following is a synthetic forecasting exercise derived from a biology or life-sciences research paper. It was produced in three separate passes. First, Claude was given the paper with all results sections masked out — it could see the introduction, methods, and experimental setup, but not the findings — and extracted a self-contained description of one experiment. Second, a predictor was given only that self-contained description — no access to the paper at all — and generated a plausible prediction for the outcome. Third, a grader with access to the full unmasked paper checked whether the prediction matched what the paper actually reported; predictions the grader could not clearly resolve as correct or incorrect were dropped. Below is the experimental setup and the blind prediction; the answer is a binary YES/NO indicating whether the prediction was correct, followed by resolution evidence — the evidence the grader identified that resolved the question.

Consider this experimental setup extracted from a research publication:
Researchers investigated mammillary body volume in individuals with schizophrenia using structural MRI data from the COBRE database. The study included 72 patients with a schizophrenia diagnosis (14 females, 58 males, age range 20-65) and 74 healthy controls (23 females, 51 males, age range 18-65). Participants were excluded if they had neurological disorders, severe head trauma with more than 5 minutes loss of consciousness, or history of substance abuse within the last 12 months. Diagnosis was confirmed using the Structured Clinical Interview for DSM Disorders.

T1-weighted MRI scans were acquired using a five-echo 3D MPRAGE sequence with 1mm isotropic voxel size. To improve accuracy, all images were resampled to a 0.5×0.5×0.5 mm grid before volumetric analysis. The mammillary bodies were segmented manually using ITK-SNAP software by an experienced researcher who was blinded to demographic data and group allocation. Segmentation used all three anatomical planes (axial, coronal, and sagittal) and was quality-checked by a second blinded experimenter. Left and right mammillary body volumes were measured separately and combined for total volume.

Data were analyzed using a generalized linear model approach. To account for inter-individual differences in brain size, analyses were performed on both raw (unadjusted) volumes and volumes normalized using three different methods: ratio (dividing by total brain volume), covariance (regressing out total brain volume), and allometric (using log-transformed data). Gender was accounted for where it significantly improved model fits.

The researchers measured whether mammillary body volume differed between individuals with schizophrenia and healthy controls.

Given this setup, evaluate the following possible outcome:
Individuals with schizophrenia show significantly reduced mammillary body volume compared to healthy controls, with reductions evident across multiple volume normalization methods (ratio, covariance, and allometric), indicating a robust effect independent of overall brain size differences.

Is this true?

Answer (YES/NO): YES